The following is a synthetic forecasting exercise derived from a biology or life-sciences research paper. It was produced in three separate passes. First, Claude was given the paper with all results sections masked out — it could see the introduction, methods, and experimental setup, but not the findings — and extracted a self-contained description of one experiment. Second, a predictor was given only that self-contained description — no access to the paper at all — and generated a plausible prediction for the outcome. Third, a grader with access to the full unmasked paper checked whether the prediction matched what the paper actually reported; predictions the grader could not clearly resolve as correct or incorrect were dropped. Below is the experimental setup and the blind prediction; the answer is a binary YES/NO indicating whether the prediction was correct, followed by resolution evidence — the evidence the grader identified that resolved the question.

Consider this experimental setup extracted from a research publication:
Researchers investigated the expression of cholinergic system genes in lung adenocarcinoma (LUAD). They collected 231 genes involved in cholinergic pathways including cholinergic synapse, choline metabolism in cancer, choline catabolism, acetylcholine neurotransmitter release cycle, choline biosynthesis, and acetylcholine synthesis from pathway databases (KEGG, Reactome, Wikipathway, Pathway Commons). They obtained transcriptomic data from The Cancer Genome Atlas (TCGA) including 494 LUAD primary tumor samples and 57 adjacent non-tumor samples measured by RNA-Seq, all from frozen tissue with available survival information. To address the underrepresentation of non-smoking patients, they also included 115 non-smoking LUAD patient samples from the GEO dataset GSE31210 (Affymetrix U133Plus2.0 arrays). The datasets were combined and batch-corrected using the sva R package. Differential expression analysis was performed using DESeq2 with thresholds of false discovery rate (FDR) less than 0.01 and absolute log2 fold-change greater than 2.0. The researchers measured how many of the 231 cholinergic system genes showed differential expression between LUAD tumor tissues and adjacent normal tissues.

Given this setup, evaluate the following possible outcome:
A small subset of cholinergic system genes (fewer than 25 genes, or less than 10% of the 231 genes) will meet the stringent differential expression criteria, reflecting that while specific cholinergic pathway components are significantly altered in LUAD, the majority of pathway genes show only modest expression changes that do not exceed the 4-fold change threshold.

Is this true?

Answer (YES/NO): NO